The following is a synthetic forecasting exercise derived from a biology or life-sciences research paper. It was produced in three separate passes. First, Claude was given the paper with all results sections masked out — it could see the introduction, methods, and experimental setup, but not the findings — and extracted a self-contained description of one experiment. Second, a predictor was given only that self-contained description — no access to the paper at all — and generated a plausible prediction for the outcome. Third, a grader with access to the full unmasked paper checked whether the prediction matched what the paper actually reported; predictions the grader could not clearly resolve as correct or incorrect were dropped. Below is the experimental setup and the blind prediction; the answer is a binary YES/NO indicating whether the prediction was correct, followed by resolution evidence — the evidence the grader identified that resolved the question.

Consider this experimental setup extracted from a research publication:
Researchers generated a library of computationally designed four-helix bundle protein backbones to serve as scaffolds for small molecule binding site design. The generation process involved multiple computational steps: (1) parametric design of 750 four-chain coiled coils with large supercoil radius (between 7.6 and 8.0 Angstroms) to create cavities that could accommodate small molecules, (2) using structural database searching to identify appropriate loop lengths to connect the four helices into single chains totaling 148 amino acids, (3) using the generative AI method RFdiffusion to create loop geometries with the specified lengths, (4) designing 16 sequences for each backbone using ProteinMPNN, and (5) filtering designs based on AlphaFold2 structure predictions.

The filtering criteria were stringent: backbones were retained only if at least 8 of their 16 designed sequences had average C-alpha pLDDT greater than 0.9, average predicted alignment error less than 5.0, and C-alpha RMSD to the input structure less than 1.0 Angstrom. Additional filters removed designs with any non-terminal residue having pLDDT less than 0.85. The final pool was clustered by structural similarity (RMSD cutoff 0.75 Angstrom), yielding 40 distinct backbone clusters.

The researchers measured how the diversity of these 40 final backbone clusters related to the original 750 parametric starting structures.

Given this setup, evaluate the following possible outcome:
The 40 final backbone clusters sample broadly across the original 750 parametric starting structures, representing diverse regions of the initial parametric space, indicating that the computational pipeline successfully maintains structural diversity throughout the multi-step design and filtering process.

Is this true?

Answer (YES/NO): YES